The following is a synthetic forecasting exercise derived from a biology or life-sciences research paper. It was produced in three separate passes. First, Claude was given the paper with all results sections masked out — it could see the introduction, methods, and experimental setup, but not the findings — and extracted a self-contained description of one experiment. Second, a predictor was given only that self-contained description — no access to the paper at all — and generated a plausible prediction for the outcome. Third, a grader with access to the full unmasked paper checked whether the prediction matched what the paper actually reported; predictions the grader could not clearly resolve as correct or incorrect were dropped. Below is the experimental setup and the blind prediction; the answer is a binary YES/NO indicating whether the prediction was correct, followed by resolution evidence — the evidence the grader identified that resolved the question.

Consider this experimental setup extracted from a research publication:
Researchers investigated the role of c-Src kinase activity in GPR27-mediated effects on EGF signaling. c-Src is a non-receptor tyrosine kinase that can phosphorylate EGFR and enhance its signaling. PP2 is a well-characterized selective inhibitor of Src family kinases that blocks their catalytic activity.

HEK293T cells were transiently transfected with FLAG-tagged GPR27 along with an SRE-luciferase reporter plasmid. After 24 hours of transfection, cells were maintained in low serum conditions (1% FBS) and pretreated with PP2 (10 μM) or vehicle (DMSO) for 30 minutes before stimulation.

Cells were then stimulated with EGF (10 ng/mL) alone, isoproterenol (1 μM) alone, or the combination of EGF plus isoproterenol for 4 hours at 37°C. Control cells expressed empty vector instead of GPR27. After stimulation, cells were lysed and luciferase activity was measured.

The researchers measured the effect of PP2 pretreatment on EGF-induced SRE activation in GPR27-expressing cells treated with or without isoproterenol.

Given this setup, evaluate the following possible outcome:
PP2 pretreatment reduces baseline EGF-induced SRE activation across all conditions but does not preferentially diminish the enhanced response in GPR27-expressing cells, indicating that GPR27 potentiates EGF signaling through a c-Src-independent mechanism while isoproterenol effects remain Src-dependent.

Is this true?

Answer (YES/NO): NO